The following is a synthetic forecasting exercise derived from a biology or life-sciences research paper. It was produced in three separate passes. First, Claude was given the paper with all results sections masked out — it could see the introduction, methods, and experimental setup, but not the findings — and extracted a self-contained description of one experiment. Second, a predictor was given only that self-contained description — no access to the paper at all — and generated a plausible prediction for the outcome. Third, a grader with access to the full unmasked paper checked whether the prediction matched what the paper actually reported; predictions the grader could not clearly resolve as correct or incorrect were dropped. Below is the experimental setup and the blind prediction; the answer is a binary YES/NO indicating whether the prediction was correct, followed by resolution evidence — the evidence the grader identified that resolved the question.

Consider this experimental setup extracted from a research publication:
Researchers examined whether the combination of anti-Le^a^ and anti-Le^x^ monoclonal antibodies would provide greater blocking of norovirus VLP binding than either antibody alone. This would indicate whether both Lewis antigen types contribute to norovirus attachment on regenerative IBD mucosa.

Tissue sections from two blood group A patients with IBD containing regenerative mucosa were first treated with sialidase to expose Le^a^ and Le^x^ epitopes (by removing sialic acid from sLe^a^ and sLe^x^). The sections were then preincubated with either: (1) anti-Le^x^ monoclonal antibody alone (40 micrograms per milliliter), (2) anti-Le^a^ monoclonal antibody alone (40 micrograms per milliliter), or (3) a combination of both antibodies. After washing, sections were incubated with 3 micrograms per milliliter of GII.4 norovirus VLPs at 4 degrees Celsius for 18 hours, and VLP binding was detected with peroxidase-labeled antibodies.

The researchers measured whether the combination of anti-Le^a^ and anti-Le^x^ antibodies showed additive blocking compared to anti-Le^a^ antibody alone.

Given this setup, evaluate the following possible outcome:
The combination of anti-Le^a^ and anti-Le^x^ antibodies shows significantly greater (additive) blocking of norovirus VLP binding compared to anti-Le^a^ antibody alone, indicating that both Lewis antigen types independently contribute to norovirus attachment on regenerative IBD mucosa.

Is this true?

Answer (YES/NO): NO